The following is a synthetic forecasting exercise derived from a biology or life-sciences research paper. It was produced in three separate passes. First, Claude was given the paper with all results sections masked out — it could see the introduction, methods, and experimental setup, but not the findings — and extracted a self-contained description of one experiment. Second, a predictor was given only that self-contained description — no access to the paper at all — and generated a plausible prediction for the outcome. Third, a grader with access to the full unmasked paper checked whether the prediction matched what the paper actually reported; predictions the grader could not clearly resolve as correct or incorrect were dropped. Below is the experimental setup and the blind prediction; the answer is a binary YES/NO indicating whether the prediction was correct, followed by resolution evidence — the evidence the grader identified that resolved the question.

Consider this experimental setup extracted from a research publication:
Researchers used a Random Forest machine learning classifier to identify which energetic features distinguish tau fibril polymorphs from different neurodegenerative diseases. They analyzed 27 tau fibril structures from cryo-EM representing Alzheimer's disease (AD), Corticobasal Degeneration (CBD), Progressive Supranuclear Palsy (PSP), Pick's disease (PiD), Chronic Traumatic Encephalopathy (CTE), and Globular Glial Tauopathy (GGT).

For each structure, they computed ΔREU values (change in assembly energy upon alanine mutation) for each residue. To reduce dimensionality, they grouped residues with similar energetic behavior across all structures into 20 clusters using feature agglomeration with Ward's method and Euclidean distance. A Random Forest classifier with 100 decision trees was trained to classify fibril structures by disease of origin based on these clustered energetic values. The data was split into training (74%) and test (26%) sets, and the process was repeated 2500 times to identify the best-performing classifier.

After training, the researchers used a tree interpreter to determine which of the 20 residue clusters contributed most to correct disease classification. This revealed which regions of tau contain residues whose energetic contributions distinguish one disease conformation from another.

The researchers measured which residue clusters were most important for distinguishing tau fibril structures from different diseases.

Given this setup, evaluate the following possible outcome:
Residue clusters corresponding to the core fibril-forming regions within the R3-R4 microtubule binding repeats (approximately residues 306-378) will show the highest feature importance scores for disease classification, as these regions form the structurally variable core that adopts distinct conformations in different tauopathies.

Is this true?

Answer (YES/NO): YES